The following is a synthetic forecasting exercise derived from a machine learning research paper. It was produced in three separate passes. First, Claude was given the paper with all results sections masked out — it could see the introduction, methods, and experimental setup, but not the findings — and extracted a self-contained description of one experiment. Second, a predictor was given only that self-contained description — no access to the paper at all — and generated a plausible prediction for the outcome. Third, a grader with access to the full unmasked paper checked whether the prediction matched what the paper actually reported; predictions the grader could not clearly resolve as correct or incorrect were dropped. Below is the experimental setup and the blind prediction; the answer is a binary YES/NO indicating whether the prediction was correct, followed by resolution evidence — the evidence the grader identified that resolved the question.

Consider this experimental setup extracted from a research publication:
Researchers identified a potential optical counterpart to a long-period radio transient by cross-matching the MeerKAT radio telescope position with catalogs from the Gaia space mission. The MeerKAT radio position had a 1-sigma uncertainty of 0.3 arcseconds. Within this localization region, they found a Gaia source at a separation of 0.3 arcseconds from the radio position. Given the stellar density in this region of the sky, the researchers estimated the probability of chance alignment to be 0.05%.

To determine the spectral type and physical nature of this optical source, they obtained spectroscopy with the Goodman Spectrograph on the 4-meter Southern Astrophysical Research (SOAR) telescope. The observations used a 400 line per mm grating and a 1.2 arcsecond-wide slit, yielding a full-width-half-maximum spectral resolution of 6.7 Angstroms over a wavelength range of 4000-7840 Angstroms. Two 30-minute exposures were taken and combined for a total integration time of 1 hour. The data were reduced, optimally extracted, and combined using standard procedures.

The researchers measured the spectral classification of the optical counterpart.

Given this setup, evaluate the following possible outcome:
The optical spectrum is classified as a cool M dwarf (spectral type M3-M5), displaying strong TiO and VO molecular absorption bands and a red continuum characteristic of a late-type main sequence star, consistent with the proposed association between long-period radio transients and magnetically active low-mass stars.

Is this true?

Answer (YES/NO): NO